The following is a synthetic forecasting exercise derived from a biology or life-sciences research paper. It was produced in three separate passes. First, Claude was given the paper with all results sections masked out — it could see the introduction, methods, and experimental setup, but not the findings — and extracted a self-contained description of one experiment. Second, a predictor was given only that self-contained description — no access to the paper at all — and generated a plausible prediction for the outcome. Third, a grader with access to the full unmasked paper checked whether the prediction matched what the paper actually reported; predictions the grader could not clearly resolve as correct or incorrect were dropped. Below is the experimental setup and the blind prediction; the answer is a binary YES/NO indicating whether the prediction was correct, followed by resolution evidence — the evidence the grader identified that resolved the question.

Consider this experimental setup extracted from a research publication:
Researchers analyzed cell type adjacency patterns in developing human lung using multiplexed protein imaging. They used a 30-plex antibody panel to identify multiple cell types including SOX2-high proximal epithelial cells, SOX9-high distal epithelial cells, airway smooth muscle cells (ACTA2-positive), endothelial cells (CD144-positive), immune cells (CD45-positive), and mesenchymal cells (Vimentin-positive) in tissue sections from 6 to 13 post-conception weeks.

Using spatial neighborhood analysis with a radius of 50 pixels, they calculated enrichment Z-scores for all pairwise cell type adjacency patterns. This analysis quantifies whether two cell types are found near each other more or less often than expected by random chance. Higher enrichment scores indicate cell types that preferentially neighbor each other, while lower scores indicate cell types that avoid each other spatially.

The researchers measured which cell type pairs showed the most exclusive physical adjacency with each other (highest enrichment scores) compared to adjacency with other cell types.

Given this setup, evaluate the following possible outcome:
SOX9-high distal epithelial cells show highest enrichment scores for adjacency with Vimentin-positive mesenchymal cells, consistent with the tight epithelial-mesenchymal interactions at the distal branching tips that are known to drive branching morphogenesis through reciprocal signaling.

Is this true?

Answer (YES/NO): NO